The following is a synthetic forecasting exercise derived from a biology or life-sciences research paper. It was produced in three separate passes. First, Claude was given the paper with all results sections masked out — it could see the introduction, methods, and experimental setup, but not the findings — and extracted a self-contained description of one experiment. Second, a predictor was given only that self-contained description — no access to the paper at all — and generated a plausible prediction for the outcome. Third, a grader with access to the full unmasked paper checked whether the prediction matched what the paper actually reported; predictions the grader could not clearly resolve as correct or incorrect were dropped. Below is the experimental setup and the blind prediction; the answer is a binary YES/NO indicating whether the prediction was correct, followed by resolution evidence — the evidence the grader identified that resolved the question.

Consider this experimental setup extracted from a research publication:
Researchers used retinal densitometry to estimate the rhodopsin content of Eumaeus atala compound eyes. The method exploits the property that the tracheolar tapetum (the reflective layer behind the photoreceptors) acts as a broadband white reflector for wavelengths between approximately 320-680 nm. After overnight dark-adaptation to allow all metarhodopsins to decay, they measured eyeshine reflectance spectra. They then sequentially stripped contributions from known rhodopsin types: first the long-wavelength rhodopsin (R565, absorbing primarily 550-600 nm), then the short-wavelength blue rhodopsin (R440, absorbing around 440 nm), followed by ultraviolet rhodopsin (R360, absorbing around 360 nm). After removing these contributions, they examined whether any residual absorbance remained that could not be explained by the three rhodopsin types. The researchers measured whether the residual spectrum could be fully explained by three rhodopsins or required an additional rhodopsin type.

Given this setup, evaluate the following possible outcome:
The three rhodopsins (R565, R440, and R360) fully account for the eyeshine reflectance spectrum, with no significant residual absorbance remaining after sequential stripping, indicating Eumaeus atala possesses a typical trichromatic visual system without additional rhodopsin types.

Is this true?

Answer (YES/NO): NO